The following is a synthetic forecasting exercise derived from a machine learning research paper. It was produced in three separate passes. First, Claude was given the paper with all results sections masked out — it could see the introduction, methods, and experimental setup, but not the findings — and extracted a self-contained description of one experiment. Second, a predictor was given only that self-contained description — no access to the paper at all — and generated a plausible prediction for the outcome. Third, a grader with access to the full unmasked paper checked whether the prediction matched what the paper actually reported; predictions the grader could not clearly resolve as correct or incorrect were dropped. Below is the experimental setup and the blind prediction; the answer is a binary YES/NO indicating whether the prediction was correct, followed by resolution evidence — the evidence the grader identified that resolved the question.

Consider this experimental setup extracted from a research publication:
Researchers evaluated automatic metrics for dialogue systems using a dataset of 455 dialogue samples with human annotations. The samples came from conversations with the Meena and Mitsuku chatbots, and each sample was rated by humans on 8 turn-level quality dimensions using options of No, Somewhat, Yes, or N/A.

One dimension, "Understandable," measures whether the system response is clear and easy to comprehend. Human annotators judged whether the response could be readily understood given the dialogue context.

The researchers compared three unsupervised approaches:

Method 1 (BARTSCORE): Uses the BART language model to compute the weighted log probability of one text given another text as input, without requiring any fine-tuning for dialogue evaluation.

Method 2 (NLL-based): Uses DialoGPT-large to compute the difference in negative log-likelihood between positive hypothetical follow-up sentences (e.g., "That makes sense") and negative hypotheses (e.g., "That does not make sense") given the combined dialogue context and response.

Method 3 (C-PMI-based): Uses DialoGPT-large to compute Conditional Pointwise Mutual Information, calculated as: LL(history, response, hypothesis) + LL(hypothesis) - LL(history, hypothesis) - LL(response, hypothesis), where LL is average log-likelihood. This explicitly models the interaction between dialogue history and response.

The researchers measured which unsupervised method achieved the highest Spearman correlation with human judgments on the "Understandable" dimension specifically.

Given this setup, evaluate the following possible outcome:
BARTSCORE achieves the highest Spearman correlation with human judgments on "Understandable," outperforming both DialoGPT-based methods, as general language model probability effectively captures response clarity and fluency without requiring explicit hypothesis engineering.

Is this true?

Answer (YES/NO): YES